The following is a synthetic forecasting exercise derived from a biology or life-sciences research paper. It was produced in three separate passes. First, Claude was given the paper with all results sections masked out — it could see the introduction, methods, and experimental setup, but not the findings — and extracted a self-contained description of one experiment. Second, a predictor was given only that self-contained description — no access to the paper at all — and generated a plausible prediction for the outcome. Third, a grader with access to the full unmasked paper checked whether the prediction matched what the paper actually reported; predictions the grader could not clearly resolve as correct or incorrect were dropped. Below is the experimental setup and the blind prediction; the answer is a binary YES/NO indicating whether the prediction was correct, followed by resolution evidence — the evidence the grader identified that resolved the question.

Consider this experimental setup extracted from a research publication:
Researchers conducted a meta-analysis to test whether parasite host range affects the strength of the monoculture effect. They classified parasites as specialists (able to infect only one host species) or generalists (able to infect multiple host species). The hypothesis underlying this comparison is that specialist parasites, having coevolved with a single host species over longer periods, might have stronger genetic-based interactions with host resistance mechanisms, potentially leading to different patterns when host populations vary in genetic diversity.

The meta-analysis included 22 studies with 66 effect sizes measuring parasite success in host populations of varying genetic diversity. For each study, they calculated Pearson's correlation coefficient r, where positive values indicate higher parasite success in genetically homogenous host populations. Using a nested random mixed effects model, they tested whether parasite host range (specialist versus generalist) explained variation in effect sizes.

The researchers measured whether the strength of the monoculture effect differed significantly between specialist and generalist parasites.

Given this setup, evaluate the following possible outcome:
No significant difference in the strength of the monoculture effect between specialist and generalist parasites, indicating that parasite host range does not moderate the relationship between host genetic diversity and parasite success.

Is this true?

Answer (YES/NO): YES